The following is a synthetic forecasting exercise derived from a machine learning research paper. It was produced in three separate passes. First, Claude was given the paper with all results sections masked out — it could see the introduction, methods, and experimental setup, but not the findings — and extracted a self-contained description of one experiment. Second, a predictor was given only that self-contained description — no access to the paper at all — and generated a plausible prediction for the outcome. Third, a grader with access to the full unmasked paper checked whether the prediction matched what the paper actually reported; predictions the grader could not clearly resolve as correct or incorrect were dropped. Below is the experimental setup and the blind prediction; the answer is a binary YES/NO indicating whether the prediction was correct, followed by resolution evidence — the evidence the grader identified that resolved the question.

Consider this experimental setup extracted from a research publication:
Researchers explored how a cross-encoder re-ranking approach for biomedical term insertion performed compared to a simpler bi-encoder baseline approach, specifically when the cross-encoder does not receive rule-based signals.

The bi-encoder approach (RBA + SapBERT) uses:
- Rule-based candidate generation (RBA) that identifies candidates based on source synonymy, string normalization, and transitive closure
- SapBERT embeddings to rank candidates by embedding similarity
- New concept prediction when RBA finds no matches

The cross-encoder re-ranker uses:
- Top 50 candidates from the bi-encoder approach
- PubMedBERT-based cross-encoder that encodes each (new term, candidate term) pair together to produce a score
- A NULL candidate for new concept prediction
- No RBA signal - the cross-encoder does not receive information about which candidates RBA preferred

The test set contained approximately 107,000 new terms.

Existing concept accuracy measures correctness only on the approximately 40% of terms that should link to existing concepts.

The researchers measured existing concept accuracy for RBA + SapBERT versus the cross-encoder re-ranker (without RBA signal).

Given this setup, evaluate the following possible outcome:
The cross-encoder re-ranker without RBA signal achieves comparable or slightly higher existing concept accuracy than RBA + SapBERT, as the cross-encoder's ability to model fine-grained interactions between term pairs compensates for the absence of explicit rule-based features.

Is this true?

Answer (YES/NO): NO